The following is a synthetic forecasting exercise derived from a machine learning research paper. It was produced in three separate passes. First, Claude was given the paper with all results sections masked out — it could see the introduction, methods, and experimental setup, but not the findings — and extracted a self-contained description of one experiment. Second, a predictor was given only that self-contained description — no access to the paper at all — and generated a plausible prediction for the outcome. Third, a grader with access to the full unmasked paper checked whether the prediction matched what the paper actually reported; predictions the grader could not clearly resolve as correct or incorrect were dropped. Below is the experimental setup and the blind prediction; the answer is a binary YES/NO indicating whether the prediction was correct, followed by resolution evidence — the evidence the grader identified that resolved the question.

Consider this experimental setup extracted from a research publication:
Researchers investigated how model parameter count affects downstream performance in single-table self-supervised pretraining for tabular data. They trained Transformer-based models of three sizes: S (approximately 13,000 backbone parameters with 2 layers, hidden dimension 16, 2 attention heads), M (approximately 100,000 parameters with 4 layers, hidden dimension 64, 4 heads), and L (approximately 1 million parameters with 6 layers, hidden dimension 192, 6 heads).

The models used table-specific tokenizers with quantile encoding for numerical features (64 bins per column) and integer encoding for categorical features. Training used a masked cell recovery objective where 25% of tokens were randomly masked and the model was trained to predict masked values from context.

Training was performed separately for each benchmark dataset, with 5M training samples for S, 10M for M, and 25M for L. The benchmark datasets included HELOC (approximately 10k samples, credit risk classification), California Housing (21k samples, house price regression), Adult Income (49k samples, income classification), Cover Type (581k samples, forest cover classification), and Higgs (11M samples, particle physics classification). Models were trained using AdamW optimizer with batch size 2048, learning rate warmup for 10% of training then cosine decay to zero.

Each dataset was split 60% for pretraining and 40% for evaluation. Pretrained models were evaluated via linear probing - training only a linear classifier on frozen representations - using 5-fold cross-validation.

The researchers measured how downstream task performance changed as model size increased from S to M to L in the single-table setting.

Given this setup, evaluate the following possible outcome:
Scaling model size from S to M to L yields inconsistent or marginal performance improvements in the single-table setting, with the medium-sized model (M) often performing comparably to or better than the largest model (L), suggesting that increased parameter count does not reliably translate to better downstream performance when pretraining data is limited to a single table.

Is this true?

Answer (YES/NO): NO